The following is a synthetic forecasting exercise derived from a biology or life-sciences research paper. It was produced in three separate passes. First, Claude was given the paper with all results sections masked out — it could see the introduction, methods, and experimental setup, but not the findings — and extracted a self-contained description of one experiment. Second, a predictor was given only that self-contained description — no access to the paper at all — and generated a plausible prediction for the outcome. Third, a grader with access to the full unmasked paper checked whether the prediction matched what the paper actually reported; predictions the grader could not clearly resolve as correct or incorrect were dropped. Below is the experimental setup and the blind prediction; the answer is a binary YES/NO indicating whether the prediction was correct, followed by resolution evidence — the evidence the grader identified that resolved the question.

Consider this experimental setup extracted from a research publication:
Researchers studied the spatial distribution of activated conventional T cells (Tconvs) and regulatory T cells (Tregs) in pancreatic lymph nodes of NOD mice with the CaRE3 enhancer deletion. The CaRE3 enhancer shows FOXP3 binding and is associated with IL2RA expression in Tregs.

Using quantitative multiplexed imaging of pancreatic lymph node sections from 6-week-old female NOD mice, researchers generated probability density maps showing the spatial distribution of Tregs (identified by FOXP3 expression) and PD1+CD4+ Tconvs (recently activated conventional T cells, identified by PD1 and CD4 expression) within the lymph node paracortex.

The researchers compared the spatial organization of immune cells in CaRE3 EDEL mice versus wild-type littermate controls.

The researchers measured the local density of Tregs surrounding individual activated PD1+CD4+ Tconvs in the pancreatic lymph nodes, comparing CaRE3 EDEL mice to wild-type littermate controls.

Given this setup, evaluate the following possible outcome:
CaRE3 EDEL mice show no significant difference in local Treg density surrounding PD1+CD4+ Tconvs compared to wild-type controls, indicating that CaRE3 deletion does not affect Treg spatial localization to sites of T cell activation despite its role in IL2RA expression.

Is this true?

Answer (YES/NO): NO